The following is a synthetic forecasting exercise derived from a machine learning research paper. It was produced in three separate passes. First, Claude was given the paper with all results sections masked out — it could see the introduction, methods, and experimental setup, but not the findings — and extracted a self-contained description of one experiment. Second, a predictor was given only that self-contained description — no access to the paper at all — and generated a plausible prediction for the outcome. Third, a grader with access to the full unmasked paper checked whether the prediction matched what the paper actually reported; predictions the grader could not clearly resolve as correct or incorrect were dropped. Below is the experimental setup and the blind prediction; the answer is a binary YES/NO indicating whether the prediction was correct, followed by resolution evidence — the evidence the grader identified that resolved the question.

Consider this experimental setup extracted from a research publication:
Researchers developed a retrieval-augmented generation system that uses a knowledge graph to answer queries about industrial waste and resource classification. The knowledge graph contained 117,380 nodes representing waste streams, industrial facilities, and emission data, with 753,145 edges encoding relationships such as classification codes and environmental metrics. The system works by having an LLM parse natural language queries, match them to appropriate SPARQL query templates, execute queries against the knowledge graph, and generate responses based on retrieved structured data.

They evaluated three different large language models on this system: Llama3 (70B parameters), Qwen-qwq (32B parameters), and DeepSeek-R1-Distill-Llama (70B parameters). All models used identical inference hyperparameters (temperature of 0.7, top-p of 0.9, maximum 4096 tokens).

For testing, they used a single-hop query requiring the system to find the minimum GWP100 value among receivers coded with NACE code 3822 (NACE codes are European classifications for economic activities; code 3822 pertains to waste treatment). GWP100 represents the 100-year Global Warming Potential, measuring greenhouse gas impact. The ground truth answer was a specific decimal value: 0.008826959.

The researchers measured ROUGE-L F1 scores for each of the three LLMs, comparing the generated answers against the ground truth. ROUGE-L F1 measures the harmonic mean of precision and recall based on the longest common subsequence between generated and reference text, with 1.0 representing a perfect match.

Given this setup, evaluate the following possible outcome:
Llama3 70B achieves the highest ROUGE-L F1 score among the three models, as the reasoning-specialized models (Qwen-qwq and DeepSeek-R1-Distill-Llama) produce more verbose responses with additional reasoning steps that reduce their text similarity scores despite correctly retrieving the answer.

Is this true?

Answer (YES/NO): NO